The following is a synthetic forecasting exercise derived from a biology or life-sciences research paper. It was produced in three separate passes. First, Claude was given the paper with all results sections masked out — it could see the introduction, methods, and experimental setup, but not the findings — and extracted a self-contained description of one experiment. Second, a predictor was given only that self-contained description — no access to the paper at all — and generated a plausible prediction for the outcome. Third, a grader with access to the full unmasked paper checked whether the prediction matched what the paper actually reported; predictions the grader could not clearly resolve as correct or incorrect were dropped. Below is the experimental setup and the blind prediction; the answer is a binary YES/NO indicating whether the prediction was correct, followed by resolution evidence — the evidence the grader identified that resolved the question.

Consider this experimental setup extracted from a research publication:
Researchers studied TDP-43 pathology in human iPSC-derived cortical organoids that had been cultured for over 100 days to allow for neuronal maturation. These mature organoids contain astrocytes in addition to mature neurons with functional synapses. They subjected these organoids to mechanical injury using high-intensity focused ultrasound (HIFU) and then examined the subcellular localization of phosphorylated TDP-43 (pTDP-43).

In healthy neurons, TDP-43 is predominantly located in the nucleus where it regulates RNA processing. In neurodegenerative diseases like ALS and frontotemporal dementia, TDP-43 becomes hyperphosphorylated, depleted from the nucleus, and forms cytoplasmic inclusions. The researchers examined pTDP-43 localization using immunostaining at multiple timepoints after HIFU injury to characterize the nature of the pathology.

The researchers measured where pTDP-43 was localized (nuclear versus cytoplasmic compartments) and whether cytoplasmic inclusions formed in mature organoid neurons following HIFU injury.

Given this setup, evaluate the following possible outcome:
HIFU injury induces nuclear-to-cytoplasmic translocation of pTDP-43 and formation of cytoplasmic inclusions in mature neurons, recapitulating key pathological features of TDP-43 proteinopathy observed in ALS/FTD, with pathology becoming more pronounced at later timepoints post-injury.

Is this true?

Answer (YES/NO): NO